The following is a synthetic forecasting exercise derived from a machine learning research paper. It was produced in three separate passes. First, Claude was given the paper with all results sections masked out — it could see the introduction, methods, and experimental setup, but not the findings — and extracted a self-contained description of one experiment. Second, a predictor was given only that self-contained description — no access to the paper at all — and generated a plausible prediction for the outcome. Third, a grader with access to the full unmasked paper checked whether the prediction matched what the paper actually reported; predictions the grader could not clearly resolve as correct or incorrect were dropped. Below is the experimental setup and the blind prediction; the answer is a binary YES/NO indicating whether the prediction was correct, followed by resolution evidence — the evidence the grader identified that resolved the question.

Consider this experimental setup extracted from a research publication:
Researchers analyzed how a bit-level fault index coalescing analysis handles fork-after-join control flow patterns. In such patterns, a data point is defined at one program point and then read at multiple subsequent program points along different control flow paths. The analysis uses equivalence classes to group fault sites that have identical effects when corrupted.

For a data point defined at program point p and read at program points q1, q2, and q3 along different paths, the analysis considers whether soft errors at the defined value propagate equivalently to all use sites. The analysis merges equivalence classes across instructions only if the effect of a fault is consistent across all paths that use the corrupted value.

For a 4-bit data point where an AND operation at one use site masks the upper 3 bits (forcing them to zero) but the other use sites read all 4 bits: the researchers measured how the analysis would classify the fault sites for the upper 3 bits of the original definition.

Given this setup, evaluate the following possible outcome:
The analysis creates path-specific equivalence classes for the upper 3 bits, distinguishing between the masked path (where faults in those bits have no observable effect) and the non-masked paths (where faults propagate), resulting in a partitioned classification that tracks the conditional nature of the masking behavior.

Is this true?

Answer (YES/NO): NO